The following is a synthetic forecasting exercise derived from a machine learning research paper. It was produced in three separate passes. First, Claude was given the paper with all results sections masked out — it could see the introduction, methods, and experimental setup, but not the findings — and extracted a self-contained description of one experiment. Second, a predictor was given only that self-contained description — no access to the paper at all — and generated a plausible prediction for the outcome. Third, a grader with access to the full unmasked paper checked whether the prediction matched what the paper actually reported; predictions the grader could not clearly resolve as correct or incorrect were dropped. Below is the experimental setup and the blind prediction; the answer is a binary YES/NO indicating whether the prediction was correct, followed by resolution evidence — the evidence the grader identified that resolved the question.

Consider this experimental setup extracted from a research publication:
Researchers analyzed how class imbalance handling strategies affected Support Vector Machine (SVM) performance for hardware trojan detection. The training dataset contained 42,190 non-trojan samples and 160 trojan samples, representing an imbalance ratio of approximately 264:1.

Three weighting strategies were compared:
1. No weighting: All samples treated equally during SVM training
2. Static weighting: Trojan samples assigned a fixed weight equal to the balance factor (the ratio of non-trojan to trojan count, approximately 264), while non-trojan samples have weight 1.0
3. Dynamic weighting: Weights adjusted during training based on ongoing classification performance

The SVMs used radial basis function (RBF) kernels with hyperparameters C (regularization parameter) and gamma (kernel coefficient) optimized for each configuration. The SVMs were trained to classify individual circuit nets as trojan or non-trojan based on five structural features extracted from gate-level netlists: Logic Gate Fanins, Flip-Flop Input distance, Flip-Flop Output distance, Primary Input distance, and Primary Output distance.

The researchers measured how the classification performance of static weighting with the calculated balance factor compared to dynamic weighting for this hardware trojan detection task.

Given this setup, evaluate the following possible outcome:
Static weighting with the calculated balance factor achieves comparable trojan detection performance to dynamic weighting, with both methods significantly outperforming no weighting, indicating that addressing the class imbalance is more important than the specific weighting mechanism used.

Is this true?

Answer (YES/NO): YES